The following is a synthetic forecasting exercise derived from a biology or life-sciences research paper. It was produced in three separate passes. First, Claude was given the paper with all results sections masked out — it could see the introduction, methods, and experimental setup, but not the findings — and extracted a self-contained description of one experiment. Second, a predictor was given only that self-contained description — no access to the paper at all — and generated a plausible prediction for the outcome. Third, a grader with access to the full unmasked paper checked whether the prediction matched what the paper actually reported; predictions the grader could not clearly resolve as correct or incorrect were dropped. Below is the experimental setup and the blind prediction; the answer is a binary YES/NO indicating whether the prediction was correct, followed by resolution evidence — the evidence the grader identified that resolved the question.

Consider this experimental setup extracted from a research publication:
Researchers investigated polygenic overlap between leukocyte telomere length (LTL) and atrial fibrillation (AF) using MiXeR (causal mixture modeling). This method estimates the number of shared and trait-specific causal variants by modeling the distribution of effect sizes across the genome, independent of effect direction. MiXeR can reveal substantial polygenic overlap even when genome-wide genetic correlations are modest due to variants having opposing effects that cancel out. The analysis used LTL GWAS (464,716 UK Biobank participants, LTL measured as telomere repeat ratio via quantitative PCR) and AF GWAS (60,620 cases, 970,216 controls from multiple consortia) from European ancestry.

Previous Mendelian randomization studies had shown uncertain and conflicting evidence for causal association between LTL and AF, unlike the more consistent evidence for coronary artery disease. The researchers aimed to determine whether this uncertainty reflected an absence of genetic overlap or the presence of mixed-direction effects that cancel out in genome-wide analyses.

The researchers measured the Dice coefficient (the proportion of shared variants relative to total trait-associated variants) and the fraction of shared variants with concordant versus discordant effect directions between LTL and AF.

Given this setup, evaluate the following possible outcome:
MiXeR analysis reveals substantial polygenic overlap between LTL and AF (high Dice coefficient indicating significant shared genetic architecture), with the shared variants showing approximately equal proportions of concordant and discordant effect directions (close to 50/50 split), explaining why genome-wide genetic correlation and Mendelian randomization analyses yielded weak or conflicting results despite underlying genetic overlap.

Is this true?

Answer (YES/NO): YES